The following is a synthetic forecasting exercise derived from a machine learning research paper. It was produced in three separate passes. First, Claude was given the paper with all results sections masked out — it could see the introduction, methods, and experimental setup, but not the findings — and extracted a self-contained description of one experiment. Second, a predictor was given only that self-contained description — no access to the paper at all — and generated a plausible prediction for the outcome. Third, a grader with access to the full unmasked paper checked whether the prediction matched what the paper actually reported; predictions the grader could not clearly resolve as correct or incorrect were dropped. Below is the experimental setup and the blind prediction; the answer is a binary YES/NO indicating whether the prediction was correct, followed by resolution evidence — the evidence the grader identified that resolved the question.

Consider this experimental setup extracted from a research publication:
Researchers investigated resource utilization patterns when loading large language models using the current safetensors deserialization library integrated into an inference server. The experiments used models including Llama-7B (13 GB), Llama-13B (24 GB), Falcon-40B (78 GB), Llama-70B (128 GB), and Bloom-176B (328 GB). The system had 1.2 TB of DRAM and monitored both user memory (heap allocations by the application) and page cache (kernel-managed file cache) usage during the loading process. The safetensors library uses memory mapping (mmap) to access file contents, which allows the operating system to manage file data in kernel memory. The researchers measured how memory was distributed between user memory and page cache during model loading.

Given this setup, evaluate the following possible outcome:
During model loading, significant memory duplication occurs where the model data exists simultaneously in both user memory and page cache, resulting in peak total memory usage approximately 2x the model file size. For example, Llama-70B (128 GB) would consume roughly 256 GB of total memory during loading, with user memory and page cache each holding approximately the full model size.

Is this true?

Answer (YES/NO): NO